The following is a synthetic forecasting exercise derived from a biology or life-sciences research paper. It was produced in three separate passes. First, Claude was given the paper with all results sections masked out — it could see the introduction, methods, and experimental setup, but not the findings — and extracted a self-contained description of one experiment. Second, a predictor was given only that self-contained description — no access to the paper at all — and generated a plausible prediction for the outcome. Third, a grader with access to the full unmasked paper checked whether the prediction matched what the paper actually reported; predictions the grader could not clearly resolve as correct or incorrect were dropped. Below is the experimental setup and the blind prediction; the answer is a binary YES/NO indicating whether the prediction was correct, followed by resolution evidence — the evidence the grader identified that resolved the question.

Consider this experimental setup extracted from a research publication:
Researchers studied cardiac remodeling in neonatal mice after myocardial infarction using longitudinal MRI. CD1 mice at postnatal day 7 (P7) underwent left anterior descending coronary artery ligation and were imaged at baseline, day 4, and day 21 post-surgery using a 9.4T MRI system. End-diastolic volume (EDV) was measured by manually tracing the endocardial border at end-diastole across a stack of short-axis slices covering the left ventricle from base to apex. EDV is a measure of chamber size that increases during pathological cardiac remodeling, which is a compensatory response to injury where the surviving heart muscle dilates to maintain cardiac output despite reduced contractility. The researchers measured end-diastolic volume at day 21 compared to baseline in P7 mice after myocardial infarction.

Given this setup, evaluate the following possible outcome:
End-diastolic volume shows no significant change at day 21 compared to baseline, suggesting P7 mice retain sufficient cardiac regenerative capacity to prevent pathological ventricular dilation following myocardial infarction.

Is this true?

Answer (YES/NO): NO